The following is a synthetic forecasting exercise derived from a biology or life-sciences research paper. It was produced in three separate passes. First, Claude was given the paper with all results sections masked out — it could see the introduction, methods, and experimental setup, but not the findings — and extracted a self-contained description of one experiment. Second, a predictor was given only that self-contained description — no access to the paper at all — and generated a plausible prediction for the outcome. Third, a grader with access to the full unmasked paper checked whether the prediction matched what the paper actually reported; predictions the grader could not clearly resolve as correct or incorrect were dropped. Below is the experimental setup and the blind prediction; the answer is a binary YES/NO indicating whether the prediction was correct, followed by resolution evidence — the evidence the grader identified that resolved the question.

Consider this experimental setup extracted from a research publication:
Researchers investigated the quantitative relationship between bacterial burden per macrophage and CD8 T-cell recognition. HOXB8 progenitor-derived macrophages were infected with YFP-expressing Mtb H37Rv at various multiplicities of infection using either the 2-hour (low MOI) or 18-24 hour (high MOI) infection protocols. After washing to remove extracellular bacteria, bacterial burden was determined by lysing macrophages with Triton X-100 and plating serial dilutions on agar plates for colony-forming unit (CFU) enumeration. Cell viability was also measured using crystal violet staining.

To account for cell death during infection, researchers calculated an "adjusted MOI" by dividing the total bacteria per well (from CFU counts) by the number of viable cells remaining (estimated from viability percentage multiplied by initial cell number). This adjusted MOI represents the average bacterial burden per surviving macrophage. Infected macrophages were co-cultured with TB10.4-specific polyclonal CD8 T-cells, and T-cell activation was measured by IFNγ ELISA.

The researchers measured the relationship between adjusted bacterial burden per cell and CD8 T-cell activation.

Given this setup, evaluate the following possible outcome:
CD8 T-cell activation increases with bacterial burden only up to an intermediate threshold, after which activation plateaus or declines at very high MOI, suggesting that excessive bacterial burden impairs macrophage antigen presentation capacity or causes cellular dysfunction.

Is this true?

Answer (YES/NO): YES